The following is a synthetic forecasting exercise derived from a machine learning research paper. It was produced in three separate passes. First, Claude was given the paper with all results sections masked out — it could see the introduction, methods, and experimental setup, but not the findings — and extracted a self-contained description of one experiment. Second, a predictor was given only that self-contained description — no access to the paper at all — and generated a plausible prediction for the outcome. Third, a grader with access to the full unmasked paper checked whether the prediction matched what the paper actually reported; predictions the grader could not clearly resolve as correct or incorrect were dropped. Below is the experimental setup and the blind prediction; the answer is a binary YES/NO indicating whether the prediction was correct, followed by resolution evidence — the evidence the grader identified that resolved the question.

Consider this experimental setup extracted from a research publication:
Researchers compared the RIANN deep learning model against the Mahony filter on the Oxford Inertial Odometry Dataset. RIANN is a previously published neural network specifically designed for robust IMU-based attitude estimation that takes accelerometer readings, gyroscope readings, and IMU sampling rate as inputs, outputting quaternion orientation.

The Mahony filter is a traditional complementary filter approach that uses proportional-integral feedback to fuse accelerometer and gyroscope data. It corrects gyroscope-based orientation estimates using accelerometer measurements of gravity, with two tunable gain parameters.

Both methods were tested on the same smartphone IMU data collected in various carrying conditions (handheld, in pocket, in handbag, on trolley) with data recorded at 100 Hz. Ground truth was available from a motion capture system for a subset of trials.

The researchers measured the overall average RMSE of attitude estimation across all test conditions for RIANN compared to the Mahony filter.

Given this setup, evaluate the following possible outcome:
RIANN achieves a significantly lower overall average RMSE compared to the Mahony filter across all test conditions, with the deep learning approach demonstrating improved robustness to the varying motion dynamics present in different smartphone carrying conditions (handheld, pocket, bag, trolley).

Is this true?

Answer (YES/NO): NO